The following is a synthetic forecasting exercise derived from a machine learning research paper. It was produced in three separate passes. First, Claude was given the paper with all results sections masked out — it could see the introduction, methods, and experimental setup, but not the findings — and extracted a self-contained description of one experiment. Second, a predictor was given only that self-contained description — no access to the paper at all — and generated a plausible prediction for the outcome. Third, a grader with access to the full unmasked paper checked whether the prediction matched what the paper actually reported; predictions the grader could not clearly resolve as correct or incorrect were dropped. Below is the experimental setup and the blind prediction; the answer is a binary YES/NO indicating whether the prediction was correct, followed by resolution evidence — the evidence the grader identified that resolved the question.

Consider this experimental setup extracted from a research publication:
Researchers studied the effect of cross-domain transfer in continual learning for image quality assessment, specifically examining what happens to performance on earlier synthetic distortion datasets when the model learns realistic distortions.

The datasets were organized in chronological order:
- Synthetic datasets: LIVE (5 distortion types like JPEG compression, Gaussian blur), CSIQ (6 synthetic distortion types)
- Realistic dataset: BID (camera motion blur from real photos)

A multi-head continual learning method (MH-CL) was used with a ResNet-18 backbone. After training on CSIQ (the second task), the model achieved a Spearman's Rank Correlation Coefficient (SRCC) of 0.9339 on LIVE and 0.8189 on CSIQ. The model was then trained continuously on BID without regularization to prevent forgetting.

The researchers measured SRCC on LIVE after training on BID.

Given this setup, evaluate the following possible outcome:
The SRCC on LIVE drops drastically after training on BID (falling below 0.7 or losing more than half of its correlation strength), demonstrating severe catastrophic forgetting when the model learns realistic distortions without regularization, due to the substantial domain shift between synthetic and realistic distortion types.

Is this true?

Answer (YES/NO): NO